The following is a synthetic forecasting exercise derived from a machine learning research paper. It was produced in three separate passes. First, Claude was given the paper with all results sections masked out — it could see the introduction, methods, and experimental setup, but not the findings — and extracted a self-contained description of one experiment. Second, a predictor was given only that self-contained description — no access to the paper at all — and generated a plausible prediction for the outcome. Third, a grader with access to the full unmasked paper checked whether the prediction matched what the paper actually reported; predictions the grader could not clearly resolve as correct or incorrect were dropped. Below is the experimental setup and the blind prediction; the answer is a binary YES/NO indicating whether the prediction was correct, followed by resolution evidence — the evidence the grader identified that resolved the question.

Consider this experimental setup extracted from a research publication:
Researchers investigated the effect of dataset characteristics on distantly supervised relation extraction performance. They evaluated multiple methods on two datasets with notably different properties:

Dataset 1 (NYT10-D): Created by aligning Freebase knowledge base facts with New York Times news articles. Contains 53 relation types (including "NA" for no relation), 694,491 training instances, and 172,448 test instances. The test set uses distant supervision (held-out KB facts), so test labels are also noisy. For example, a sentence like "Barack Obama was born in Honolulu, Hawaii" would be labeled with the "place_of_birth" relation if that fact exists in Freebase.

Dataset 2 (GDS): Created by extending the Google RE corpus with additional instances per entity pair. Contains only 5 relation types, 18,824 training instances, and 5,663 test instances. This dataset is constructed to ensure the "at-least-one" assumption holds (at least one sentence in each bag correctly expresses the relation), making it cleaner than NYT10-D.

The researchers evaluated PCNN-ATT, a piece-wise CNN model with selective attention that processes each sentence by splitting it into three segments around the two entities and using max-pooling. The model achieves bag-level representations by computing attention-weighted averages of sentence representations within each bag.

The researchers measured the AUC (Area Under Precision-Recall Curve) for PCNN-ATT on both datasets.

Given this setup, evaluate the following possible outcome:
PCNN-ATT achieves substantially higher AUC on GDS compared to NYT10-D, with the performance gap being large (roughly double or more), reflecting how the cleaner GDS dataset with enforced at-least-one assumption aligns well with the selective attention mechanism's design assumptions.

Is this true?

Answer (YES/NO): YES